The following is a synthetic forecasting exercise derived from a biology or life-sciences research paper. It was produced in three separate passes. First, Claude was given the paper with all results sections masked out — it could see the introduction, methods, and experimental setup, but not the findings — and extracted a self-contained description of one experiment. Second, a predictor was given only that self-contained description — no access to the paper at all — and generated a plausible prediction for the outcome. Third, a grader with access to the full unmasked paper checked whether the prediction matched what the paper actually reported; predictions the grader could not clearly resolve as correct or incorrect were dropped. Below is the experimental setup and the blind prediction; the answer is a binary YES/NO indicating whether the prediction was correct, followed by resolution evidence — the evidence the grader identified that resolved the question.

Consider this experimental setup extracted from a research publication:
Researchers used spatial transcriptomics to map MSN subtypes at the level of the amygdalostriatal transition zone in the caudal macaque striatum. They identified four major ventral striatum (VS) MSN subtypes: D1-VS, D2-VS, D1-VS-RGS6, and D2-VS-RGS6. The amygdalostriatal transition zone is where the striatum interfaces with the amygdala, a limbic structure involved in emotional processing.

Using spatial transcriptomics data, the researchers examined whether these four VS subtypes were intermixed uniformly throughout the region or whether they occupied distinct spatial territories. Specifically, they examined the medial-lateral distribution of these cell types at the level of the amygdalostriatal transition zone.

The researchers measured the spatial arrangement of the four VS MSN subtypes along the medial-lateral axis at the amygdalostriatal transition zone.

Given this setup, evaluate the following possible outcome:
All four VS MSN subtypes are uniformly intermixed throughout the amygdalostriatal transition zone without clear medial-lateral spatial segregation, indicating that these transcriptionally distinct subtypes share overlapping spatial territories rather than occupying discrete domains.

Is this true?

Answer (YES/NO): NO